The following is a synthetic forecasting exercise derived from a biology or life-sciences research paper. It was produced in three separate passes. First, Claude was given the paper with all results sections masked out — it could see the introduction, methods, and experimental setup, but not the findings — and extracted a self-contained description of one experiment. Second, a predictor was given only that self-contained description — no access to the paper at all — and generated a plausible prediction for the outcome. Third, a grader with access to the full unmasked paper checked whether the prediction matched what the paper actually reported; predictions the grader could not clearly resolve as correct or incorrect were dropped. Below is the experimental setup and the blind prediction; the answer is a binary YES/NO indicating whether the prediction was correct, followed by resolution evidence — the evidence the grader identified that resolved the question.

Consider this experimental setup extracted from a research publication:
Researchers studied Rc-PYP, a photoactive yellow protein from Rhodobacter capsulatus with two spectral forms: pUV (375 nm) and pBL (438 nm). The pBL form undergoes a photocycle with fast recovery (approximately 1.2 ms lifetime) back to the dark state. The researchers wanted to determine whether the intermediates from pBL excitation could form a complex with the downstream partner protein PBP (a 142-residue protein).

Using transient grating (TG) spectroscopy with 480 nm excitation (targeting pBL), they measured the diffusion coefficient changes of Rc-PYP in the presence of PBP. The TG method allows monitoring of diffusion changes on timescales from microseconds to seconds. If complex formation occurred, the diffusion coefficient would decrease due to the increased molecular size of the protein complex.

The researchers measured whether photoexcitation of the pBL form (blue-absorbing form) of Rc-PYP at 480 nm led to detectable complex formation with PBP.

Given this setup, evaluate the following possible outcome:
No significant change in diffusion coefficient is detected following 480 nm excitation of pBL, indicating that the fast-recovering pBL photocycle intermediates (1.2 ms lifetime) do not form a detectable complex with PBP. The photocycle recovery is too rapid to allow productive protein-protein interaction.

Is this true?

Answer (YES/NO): YES